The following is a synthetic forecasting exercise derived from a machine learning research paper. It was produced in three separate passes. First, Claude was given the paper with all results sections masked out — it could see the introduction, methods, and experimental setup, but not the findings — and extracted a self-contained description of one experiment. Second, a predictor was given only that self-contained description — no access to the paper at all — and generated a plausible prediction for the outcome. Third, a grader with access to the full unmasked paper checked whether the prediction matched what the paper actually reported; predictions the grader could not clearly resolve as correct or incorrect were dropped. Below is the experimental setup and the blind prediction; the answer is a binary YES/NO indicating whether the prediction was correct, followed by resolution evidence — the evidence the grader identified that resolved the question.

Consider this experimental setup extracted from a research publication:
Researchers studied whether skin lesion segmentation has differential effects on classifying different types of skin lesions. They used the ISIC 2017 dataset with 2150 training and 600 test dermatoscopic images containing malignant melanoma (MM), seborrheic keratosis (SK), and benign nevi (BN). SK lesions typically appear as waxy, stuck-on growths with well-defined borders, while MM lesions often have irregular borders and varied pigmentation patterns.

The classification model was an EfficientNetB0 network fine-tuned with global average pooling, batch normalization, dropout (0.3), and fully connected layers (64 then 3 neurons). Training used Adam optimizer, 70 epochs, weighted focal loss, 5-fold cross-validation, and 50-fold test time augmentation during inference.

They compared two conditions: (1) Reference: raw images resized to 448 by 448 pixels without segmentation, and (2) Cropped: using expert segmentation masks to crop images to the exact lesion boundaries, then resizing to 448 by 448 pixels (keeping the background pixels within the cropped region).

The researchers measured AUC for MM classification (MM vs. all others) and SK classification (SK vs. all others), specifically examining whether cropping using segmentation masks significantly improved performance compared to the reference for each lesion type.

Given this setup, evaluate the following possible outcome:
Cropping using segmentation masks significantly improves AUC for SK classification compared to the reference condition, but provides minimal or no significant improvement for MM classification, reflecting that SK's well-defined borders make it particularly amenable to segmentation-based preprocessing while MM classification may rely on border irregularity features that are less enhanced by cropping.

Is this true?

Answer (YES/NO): NO